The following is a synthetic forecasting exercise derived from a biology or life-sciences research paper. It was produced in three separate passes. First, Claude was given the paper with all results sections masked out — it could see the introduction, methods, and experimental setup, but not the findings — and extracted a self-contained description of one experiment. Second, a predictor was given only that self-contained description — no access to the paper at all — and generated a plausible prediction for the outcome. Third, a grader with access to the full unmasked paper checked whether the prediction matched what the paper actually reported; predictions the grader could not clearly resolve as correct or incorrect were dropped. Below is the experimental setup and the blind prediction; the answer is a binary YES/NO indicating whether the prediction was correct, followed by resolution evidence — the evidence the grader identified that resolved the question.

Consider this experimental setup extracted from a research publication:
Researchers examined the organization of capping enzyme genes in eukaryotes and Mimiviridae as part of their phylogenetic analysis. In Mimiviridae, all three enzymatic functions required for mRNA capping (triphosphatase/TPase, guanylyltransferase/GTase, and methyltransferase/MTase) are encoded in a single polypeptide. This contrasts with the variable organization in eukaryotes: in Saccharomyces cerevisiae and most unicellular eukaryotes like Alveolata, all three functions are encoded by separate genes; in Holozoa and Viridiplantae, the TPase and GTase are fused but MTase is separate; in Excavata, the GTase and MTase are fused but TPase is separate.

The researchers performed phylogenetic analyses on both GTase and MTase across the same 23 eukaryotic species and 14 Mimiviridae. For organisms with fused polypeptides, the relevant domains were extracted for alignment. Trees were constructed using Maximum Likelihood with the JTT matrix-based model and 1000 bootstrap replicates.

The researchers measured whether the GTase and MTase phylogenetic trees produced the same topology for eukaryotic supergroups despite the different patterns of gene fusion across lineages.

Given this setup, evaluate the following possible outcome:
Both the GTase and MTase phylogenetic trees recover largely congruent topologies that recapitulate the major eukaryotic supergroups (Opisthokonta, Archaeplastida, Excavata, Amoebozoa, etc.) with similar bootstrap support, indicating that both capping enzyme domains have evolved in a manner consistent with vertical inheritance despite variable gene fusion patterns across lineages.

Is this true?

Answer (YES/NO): YES